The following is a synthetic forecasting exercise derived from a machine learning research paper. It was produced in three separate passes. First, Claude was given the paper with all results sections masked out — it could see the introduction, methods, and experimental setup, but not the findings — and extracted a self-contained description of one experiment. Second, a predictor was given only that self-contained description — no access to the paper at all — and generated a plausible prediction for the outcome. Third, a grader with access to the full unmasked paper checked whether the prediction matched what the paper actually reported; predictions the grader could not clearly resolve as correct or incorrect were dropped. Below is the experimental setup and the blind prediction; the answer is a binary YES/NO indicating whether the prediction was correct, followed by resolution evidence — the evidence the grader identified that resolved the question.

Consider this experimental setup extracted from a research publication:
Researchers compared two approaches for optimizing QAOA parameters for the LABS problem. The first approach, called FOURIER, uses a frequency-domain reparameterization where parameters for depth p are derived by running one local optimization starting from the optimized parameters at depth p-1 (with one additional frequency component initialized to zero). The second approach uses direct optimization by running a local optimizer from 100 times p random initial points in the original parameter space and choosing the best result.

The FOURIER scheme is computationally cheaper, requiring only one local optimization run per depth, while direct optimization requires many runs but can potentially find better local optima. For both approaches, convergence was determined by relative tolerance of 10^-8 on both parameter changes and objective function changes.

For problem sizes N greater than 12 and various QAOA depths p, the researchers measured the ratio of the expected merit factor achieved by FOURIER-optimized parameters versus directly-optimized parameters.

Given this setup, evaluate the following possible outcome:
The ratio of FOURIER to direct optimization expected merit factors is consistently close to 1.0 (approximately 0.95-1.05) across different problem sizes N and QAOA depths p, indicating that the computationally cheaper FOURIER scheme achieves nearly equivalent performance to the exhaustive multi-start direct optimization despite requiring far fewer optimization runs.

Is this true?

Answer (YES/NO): YES